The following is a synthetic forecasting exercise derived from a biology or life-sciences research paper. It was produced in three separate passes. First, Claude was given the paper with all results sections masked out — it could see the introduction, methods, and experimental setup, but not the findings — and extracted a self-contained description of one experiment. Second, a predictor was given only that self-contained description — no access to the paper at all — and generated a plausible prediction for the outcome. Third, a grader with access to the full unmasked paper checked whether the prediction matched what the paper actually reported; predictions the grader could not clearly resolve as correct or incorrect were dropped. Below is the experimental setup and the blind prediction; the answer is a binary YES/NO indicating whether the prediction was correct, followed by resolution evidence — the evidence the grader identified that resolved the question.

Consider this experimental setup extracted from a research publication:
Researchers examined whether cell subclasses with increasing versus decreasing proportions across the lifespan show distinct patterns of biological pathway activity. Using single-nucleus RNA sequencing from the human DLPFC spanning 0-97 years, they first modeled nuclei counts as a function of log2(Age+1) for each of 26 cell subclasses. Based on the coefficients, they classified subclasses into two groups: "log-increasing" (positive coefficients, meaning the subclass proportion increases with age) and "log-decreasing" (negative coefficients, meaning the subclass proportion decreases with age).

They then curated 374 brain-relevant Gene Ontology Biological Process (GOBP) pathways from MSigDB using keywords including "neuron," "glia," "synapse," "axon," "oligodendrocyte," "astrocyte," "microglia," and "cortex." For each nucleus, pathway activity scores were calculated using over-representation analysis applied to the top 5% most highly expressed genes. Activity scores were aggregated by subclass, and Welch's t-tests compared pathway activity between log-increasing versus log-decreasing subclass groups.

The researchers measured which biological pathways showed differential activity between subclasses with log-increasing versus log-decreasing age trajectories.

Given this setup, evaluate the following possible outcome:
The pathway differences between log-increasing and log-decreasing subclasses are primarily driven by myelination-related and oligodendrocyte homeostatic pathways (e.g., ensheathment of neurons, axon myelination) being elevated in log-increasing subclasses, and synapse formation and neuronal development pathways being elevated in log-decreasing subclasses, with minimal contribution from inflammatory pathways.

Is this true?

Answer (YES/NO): NO